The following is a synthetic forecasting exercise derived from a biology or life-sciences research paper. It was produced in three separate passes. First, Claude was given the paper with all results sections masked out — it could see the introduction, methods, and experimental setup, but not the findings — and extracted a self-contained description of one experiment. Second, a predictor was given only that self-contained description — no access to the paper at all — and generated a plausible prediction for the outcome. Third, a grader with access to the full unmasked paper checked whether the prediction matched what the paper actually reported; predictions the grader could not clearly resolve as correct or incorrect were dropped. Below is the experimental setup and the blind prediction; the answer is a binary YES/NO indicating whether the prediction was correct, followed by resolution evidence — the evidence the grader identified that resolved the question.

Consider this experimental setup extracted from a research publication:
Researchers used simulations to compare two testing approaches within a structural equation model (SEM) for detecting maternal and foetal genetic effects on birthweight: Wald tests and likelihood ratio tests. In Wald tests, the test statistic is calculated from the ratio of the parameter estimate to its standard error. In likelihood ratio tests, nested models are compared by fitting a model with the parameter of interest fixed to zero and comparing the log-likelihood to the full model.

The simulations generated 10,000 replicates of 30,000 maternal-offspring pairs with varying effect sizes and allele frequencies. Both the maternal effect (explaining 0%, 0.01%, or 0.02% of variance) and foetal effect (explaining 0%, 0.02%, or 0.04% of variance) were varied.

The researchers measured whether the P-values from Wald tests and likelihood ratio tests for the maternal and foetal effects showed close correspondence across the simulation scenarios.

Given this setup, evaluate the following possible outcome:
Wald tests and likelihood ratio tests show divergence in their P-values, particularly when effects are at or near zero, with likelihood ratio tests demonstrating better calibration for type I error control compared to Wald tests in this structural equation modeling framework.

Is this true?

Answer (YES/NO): NO